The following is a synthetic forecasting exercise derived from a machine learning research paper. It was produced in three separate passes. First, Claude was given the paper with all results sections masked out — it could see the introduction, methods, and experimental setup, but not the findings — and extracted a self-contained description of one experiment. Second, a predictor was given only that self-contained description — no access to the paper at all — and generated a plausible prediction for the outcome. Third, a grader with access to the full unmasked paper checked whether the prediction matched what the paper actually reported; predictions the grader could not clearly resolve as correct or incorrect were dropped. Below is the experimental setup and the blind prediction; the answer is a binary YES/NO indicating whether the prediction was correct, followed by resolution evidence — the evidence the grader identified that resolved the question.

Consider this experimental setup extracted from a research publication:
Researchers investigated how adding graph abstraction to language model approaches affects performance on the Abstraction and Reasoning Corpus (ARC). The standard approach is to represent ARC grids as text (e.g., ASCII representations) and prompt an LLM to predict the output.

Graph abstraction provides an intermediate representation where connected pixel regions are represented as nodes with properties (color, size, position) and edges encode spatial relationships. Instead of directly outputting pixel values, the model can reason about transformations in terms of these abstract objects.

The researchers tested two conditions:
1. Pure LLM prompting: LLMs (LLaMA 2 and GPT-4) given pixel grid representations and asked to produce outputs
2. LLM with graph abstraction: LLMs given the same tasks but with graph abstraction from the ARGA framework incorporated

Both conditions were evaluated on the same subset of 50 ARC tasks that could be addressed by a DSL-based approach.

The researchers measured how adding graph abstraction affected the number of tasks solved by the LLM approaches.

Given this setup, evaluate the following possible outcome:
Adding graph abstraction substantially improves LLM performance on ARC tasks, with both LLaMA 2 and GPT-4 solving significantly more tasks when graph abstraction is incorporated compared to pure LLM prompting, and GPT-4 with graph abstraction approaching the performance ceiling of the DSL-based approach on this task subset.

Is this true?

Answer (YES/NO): NO